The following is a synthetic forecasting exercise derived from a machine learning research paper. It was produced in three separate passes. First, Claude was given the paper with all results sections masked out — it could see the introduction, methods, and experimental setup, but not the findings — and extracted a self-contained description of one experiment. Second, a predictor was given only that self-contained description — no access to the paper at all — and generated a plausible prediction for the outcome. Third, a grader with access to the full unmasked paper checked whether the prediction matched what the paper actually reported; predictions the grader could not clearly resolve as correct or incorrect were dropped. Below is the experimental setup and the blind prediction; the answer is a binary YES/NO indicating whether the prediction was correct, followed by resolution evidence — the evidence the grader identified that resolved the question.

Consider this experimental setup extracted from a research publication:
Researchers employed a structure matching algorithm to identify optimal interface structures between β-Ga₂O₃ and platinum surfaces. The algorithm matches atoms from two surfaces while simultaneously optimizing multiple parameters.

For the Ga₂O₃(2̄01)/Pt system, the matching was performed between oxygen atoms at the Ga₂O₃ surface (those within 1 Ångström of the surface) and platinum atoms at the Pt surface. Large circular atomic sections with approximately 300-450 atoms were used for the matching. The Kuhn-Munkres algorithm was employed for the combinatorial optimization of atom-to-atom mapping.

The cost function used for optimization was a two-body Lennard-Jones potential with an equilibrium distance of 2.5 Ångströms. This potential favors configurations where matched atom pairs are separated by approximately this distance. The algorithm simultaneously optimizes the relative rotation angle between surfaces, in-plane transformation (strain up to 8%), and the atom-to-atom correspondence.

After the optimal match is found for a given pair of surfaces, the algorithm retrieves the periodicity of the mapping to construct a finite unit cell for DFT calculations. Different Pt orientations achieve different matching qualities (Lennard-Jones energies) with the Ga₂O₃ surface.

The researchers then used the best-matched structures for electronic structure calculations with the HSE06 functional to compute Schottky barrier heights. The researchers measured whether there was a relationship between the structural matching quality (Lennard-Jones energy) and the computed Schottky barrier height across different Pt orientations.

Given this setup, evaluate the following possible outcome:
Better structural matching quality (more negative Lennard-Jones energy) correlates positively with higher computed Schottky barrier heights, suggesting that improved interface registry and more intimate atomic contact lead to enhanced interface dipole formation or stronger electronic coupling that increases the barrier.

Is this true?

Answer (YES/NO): NO